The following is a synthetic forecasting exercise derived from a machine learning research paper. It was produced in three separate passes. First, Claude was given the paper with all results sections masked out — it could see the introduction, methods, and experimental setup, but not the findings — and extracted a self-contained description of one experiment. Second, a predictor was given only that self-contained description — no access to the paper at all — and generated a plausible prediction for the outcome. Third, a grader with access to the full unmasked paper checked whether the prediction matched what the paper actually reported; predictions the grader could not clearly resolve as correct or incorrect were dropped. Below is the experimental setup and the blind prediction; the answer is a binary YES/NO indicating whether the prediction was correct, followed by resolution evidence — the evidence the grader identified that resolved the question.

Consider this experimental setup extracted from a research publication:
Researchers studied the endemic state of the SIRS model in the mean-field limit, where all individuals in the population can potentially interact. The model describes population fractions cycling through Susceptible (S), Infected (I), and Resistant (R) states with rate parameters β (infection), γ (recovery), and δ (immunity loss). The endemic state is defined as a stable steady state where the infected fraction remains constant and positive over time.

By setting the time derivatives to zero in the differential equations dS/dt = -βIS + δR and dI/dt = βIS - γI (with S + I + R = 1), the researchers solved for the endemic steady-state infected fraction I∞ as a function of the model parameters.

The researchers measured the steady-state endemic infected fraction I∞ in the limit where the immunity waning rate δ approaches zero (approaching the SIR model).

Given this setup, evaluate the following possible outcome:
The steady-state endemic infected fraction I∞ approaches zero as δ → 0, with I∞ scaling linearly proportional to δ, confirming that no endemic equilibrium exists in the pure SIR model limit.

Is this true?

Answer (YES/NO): YES